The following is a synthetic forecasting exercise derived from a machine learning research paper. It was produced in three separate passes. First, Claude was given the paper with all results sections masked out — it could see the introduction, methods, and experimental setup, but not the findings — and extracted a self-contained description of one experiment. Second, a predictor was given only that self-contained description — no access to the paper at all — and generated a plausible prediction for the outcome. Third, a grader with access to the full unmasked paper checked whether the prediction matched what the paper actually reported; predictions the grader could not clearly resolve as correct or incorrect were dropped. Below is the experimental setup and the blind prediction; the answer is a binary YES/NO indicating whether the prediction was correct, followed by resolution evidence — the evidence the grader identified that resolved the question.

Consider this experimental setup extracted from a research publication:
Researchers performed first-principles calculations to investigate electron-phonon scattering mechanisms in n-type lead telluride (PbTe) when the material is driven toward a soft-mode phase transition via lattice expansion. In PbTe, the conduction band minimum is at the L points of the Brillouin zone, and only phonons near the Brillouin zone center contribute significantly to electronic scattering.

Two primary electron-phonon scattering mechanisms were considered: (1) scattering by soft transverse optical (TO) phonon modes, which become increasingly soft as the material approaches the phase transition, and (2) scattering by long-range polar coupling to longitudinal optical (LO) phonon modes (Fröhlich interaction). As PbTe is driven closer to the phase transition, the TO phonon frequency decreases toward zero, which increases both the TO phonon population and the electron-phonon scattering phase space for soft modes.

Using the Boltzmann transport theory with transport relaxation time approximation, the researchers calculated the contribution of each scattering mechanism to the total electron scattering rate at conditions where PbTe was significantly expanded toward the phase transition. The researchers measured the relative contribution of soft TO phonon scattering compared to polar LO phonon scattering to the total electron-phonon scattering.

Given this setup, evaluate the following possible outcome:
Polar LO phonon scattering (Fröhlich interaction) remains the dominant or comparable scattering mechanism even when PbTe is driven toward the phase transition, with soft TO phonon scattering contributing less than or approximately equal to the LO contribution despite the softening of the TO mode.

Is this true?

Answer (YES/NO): YES